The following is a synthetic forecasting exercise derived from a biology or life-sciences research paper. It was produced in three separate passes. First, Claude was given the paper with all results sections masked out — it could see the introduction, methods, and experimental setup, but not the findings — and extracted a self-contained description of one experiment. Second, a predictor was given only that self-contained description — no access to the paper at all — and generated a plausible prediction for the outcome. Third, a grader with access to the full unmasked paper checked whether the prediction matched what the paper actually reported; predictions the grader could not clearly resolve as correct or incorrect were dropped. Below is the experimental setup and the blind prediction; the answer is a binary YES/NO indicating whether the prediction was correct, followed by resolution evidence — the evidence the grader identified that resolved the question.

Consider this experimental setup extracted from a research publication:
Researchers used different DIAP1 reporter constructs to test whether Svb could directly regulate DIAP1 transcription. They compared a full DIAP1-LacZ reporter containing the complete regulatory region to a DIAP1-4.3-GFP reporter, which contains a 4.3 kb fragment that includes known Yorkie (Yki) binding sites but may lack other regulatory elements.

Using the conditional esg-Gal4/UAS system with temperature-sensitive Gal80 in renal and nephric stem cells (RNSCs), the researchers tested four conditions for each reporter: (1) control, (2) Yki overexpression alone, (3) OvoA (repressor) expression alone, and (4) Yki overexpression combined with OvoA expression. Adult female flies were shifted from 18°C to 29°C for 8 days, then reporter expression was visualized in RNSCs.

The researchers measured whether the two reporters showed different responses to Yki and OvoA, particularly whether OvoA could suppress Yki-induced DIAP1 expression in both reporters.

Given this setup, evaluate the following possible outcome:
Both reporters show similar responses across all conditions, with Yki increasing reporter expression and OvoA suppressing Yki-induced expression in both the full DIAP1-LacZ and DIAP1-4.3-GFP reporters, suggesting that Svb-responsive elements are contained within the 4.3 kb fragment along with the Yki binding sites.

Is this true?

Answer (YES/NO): YES